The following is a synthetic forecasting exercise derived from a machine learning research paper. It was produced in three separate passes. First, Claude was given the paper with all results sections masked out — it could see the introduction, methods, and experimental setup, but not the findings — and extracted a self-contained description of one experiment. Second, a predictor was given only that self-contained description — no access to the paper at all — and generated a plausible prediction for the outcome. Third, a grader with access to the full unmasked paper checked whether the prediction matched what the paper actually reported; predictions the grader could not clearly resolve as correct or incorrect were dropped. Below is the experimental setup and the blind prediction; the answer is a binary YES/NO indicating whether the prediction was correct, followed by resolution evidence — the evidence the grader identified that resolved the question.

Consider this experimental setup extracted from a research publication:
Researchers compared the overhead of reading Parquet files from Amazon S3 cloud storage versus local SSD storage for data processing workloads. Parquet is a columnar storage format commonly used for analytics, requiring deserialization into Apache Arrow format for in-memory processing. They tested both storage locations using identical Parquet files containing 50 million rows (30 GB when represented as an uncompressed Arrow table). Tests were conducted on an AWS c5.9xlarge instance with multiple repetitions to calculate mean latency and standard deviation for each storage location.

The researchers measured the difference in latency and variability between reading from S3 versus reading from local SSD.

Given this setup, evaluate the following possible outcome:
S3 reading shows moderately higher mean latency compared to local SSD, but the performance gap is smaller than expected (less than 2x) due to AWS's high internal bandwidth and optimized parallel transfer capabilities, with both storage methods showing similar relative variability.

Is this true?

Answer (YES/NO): NO